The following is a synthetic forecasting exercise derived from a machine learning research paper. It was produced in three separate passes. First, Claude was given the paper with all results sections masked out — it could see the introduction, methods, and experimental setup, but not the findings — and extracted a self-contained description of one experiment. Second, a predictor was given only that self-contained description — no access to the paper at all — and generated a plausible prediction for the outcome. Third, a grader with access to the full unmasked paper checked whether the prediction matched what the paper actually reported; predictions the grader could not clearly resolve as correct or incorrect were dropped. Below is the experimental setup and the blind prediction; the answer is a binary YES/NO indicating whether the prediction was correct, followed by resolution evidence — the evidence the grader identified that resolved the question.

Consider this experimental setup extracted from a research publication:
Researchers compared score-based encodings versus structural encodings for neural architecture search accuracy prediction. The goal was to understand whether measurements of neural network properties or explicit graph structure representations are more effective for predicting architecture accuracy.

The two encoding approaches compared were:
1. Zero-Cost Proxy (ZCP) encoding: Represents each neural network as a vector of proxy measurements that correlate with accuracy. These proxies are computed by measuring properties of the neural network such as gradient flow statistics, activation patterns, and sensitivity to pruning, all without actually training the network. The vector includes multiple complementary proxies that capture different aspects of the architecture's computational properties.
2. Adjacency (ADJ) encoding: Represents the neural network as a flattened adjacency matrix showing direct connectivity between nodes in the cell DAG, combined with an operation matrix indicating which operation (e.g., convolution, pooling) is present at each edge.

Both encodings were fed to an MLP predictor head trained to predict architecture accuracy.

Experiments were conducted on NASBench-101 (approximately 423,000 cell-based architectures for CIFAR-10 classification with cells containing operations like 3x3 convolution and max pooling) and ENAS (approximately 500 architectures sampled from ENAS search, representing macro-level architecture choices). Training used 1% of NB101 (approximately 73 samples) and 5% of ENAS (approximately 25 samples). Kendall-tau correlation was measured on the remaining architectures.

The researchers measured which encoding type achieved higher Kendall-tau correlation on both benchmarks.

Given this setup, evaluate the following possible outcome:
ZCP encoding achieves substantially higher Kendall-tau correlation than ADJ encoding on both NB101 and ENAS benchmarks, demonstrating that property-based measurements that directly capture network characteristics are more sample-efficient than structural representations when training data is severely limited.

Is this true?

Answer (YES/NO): YES